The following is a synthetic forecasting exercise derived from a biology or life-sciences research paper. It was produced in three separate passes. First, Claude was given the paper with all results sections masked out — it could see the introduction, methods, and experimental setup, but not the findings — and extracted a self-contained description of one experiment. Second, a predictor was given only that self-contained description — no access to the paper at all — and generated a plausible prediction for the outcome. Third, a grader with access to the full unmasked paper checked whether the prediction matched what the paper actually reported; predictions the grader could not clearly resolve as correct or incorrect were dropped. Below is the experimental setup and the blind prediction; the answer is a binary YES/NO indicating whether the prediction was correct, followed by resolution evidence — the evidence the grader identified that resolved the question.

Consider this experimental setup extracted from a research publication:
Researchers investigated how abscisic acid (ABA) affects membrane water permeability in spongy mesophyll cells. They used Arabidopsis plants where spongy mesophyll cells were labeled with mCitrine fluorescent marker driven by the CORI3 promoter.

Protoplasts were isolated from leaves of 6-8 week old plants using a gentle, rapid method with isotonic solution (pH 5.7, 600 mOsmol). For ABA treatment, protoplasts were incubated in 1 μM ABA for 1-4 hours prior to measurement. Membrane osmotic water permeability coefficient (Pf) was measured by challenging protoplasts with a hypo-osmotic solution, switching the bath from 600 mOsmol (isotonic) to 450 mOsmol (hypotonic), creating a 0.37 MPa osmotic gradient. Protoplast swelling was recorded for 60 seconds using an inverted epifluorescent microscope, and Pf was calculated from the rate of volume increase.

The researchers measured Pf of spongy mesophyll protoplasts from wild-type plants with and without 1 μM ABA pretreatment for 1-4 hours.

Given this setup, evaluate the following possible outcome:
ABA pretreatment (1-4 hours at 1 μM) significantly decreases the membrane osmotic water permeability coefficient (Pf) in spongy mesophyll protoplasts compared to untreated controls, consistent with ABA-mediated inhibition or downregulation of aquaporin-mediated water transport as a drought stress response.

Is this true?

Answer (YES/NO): YES